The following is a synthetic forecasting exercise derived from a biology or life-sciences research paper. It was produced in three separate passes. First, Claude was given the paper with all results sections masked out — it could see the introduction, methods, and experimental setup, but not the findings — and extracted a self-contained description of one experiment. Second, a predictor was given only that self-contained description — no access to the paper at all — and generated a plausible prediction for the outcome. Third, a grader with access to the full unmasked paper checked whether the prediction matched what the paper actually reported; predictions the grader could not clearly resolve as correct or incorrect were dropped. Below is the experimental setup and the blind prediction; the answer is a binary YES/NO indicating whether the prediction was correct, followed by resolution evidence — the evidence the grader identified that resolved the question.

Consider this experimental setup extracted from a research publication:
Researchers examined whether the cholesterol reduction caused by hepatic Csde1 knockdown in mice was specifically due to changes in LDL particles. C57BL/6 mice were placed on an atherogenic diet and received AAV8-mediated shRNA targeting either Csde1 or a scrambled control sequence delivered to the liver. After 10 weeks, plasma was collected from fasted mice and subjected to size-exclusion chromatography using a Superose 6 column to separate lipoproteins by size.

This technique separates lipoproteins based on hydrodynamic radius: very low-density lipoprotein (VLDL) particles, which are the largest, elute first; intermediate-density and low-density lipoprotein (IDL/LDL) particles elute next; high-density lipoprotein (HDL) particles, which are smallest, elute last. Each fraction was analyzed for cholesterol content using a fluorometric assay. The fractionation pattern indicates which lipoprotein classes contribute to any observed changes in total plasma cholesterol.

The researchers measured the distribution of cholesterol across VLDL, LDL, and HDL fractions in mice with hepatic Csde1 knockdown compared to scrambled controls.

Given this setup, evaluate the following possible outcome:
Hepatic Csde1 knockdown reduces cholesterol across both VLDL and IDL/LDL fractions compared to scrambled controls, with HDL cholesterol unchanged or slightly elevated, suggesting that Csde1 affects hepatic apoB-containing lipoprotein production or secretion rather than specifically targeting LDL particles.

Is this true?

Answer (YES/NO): NO